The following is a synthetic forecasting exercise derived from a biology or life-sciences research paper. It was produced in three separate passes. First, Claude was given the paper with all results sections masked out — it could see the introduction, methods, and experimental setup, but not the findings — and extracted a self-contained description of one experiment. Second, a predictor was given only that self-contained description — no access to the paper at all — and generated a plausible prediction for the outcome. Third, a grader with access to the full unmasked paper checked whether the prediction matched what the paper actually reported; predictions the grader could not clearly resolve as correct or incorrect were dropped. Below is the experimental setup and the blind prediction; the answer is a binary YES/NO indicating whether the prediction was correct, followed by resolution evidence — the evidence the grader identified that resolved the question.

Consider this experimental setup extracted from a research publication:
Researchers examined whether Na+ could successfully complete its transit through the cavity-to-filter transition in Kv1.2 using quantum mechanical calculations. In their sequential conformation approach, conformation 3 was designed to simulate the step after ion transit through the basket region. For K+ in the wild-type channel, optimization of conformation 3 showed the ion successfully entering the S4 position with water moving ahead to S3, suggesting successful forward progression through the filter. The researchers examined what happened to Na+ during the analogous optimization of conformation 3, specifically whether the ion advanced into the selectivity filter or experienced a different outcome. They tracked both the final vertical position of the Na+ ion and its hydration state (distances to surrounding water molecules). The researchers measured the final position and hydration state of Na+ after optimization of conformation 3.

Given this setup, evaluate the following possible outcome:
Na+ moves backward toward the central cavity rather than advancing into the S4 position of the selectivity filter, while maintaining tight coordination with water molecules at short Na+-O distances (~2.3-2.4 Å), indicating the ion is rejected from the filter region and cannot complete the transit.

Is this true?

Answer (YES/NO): YES